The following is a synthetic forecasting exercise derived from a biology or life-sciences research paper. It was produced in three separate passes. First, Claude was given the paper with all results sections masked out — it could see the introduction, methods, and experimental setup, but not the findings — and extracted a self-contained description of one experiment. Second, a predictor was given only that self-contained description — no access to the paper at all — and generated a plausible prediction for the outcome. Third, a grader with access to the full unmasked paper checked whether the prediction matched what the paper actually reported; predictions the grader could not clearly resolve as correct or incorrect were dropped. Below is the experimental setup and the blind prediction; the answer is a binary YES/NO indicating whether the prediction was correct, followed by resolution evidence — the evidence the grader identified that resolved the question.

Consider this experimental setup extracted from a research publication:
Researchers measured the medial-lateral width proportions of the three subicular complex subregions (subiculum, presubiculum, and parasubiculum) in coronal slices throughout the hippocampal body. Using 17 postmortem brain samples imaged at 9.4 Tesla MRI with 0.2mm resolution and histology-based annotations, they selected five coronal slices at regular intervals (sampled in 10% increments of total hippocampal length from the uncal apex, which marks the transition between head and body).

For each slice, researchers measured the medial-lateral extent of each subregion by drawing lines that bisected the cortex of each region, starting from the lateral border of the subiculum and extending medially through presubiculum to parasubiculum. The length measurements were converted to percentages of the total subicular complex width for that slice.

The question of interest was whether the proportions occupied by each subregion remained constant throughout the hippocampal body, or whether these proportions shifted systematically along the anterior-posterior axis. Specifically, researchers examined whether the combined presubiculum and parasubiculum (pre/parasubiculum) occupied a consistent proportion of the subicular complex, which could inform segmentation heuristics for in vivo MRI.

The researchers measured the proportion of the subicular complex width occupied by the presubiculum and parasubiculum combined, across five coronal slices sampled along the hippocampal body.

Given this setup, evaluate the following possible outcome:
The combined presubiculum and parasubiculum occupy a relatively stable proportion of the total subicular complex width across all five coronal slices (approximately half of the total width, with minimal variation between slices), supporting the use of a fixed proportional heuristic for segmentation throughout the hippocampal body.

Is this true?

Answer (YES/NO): YES